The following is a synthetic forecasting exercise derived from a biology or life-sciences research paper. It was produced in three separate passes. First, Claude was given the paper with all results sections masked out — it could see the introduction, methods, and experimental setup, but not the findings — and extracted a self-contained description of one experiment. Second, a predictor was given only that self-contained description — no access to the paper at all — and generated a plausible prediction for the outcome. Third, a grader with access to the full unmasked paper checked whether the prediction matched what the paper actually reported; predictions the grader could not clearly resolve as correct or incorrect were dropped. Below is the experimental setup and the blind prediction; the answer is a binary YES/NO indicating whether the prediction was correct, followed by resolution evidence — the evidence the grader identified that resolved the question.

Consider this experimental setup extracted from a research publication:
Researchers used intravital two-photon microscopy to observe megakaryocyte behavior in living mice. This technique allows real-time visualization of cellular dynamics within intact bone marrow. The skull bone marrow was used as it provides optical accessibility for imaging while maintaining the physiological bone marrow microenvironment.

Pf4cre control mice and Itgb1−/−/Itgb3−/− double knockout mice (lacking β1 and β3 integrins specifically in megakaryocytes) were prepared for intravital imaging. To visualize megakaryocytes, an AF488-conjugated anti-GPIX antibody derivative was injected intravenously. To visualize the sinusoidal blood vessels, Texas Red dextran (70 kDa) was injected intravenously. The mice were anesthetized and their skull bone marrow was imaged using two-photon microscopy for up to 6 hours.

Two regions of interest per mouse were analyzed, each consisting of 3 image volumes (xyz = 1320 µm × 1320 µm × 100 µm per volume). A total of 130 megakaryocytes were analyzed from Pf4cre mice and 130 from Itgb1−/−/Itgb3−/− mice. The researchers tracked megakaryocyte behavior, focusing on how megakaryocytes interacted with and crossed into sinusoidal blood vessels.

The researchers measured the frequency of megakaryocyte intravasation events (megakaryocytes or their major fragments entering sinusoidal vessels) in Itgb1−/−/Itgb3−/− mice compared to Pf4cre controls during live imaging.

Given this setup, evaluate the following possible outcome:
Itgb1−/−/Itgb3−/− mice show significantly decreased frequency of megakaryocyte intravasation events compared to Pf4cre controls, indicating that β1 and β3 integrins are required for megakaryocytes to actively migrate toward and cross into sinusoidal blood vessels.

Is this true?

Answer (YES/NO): NO